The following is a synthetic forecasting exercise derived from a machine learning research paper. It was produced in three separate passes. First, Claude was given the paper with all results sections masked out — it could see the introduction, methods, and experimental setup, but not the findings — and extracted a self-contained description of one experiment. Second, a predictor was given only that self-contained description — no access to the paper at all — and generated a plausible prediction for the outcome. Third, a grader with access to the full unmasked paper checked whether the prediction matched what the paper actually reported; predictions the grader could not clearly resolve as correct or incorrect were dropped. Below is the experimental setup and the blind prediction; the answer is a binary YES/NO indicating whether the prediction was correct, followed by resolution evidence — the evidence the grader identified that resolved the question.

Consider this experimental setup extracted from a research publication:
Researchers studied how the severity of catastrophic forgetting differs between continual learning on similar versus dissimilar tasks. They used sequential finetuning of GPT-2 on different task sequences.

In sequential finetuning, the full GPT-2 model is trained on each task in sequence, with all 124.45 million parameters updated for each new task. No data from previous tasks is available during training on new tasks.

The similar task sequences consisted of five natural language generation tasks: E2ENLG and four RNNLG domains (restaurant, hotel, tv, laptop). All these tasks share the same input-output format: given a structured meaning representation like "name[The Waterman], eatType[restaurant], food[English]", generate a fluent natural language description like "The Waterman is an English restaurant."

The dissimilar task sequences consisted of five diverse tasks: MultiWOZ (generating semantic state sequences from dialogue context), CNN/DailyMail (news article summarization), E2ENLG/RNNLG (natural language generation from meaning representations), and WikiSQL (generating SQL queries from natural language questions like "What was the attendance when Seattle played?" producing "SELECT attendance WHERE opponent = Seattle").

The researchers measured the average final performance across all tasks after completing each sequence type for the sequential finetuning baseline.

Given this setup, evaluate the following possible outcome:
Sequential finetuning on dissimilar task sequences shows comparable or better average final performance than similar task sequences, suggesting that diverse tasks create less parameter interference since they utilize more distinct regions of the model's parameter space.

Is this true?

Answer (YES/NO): NO